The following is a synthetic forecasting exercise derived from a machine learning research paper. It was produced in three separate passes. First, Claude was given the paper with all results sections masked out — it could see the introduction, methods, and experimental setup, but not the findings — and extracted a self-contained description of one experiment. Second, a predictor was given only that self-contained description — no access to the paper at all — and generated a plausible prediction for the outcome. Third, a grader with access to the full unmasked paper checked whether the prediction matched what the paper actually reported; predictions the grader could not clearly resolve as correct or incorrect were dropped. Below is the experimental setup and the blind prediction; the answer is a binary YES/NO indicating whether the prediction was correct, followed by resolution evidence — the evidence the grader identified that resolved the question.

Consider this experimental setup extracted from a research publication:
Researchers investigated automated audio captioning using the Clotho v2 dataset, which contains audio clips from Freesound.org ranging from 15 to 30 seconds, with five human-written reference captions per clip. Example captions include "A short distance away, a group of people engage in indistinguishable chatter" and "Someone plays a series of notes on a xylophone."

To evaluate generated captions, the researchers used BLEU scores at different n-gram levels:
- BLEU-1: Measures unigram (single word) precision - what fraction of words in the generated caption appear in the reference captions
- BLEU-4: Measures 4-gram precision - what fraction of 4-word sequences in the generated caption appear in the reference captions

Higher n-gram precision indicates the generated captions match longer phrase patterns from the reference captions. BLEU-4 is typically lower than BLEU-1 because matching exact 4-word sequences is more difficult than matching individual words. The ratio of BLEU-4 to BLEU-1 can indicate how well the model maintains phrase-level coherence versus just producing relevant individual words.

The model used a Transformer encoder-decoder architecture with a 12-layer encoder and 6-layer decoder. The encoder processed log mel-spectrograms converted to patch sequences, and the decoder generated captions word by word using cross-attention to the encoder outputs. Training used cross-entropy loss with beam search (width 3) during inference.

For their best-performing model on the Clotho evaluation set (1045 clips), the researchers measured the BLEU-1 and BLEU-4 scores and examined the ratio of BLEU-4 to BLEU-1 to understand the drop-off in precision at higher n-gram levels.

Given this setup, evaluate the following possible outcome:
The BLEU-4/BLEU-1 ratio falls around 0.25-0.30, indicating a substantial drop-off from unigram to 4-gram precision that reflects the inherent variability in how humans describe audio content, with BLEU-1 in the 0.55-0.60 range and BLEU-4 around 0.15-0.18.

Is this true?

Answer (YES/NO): YES